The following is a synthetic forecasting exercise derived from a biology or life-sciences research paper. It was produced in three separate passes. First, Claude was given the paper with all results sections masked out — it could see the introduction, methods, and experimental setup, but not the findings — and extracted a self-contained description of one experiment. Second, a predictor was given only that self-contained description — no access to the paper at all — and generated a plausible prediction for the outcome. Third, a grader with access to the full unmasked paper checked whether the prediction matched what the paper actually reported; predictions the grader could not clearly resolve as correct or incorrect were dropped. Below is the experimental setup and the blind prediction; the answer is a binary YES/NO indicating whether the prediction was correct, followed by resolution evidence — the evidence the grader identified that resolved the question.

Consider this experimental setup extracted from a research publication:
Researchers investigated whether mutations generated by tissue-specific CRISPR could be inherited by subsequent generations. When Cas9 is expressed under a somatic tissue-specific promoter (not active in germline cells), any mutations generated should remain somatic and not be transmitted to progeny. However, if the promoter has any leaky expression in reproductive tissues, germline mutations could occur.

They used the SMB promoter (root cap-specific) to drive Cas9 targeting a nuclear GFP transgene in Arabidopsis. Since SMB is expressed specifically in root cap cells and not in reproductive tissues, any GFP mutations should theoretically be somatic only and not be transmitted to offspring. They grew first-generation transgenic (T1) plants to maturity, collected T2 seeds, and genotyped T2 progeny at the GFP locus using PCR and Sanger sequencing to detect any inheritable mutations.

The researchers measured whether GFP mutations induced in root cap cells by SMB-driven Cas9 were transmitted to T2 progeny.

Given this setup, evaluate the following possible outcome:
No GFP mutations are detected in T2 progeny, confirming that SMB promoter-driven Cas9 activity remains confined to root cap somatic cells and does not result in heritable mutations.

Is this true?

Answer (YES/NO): YES